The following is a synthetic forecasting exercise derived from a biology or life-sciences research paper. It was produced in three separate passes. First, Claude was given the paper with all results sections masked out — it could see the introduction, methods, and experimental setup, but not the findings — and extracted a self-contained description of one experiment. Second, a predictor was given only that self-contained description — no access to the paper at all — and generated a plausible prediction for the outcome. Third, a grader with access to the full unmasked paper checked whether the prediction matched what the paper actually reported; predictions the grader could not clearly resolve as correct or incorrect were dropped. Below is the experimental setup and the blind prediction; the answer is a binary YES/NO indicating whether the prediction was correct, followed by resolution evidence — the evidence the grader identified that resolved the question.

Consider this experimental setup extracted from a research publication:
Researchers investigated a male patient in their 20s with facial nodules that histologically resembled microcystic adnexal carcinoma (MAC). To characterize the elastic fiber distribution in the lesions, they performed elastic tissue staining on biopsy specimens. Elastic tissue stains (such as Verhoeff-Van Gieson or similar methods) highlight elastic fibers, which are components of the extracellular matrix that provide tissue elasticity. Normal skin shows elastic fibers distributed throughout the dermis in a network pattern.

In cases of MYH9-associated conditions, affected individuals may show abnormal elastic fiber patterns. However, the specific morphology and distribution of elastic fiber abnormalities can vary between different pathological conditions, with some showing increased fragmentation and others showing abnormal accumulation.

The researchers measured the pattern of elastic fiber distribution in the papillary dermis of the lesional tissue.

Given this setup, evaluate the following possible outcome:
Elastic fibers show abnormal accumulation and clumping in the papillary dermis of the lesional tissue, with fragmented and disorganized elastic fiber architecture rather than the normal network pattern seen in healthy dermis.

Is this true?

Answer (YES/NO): NO